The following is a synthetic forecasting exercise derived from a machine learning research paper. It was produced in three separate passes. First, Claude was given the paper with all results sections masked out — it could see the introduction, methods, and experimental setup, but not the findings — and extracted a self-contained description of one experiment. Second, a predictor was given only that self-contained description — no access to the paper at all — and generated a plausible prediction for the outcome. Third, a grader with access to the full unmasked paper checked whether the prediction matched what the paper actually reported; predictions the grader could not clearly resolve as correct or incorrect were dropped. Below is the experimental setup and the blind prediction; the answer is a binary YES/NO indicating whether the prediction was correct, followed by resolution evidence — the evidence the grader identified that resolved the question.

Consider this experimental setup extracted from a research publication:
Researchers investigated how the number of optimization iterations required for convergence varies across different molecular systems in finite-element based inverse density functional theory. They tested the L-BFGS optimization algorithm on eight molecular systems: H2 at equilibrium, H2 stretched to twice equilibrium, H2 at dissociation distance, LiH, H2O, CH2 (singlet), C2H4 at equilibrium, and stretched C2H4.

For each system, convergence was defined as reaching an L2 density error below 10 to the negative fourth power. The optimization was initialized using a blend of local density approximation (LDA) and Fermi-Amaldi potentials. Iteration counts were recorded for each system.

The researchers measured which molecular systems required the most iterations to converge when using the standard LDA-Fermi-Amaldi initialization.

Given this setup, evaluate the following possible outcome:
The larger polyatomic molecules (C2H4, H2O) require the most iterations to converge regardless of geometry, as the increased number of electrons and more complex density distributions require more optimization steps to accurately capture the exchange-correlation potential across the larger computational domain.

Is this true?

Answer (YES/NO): NO